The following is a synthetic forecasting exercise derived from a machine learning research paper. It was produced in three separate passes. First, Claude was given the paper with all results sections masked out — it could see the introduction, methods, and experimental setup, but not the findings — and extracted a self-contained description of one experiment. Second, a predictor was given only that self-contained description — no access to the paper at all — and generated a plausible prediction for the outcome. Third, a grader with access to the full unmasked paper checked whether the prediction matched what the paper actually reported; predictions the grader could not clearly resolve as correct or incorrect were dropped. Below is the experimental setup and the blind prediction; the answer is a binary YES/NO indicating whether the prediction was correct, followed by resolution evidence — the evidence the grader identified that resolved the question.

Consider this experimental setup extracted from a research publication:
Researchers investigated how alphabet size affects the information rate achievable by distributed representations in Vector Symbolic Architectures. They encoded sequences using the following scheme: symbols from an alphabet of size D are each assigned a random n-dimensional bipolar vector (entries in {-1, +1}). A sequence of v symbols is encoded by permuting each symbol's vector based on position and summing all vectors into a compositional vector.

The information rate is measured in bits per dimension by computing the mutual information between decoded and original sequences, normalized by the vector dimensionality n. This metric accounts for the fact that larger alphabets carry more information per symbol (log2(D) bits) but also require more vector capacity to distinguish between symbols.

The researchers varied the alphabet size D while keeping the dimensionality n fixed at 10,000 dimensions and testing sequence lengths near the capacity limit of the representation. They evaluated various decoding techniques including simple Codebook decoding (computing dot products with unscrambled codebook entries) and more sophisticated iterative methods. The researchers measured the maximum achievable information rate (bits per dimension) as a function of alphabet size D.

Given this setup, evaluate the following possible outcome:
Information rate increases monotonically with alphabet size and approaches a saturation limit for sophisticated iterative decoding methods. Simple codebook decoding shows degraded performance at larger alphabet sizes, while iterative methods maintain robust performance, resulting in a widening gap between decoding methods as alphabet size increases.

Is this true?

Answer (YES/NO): NO